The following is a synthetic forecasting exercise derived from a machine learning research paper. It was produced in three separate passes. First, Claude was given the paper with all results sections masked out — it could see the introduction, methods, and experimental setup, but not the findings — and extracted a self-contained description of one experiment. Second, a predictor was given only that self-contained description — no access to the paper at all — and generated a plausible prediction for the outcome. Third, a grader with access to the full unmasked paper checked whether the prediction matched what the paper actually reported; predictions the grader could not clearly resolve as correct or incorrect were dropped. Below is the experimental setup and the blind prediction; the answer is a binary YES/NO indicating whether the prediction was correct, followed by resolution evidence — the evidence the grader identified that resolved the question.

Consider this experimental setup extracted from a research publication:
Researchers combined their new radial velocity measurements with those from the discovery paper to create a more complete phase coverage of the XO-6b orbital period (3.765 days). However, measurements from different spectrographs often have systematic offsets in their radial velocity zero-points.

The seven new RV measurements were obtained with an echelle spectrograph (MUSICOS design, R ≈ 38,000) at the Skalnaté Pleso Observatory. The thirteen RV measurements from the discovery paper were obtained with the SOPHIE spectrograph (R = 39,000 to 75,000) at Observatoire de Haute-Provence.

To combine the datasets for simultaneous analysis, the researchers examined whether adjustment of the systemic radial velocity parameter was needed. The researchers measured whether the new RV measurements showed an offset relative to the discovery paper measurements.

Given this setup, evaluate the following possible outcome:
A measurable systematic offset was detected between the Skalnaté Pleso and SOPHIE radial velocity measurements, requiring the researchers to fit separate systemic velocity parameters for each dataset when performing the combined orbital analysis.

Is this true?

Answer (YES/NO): NO